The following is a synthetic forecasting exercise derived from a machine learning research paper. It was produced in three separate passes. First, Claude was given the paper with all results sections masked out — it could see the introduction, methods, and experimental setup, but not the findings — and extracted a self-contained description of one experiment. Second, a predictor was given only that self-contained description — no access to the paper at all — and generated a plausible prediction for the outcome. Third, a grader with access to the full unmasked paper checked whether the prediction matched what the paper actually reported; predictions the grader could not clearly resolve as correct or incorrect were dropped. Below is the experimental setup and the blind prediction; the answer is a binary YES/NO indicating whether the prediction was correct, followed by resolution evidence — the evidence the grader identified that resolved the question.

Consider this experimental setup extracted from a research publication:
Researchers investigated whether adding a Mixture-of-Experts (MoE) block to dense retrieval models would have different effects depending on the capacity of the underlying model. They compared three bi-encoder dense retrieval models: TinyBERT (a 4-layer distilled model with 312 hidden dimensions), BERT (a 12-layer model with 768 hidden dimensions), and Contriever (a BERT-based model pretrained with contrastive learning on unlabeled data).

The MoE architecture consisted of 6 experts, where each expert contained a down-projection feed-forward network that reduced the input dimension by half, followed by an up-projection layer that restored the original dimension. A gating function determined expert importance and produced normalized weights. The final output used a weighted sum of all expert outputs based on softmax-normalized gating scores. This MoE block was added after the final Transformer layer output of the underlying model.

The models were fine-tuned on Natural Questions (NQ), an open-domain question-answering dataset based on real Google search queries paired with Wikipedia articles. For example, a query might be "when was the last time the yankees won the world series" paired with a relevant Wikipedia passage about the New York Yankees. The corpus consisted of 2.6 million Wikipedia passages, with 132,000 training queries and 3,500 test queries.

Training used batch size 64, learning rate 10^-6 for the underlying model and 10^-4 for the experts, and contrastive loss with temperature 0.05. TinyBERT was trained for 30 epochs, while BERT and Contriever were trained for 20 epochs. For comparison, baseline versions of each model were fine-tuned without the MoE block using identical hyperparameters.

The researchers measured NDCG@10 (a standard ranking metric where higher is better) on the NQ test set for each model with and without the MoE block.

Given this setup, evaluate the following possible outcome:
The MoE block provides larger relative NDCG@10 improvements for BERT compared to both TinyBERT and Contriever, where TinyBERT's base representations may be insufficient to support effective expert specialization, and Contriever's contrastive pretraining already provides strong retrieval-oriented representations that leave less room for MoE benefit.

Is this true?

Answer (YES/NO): NO